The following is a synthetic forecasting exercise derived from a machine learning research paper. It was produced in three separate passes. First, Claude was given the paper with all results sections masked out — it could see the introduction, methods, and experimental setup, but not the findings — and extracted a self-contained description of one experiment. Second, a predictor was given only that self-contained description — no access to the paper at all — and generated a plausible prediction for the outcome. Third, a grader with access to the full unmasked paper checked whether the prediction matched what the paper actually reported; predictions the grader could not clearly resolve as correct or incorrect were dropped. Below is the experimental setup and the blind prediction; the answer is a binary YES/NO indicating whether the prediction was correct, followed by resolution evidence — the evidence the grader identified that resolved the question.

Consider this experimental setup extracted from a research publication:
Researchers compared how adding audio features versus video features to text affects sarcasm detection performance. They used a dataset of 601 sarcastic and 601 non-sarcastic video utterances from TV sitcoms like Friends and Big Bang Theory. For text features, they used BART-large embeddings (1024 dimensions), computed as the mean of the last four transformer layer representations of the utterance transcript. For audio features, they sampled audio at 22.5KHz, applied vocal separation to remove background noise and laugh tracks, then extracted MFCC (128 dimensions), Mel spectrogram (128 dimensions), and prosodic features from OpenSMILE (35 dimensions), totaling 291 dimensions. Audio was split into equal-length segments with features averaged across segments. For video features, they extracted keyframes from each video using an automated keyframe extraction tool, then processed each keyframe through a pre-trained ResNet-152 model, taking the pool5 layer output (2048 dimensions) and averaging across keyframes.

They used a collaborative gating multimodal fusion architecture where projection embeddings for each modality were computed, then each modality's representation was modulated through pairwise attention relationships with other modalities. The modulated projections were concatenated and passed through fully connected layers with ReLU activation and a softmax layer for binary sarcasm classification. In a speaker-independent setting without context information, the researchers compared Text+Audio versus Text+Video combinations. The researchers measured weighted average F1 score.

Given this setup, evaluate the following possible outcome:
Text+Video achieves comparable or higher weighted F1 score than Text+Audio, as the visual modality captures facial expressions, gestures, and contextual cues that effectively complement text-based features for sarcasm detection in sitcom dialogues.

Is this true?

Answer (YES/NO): NO